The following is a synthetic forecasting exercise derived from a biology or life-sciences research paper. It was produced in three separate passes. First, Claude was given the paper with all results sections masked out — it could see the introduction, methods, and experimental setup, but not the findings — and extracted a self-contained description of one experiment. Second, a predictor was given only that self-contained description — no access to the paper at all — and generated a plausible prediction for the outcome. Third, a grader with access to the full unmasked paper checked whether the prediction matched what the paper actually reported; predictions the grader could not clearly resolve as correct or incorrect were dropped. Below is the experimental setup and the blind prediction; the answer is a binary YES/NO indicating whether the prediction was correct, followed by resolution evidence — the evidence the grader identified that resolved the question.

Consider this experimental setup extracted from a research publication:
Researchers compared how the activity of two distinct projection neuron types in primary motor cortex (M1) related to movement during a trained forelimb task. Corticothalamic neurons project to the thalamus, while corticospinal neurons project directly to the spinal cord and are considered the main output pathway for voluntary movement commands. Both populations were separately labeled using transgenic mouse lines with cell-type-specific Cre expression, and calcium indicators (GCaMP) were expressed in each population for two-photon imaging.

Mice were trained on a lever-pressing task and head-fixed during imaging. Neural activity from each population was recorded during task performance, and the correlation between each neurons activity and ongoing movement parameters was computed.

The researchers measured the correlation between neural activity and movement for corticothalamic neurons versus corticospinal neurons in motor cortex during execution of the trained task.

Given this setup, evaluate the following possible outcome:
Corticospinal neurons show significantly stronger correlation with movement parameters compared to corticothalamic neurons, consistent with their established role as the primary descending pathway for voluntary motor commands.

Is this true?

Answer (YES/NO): YES